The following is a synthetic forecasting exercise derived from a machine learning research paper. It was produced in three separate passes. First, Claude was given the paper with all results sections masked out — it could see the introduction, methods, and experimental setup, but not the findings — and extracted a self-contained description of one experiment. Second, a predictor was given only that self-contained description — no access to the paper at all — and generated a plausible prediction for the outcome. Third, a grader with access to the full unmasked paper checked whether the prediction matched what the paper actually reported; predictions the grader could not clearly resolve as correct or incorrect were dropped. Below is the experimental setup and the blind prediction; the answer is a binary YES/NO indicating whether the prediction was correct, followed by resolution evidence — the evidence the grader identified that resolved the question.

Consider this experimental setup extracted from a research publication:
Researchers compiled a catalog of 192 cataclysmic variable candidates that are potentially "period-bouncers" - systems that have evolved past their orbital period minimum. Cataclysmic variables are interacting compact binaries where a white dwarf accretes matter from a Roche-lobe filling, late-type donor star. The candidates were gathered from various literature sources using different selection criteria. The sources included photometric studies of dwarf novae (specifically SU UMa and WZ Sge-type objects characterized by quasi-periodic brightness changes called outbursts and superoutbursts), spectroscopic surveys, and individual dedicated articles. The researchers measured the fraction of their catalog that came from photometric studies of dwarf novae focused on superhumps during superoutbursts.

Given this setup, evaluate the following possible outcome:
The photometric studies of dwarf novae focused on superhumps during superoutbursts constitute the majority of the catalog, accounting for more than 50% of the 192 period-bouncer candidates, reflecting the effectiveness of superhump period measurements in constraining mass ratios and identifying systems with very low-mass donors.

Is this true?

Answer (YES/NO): YES